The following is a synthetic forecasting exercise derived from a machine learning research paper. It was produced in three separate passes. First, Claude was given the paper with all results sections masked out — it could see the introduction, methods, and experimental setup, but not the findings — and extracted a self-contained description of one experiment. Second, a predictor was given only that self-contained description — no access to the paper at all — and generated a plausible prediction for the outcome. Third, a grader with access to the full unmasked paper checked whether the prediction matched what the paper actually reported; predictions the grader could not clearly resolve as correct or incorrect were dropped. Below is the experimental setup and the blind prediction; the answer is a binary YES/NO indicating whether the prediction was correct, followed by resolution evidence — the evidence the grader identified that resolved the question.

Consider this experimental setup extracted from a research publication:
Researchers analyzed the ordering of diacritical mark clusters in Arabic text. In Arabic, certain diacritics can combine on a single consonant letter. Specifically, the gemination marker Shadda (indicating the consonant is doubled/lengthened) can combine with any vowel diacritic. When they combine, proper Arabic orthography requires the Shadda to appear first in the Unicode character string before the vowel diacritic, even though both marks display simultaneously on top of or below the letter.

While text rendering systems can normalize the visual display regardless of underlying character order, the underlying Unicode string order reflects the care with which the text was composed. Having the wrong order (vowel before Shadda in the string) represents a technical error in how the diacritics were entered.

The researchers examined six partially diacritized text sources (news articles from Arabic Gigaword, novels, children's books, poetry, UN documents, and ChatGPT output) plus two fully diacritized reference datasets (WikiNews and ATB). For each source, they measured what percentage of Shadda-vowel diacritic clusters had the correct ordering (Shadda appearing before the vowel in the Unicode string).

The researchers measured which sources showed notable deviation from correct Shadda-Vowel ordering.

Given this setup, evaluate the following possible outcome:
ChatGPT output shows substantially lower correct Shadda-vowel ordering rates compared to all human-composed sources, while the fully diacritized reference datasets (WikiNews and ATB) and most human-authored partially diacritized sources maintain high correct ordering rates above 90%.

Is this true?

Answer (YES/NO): NO